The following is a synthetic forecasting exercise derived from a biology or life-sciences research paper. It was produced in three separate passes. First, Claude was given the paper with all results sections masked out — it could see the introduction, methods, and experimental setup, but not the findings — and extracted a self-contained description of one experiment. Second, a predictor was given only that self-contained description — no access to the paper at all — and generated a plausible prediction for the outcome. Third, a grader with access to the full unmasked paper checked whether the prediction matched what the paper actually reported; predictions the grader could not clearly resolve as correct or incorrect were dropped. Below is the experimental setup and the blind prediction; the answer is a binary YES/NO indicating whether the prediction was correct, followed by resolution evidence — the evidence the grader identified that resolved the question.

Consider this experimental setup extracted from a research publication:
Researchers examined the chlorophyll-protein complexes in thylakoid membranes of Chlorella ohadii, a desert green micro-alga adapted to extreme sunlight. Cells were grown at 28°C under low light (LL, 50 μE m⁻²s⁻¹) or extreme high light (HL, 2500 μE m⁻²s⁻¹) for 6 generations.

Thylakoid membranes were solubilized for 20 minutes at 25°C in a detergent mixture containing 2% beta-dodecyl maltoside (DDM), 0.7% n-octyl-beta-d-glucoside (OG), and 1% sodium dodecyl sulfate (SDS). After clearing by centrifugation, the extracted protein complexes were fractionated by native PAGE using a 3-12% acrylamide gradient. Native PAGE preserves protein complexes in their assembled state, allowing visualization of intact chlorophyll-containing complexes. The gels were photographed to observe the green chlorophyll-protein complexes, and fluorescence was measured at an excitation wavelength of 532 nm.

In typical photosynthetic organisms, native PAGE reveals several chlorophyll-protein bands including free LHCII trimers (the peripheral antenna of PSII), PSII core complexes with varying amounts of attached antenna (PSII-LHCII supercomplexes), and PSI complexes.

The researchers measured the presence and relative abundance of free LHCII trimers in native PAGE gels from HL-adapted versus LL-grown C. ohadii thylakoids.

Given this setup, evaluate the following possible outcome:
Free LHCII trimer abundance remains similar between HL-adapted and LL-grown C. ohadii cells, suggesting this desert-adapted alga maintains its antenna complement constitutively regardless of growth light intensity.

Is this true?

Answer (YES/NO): NO